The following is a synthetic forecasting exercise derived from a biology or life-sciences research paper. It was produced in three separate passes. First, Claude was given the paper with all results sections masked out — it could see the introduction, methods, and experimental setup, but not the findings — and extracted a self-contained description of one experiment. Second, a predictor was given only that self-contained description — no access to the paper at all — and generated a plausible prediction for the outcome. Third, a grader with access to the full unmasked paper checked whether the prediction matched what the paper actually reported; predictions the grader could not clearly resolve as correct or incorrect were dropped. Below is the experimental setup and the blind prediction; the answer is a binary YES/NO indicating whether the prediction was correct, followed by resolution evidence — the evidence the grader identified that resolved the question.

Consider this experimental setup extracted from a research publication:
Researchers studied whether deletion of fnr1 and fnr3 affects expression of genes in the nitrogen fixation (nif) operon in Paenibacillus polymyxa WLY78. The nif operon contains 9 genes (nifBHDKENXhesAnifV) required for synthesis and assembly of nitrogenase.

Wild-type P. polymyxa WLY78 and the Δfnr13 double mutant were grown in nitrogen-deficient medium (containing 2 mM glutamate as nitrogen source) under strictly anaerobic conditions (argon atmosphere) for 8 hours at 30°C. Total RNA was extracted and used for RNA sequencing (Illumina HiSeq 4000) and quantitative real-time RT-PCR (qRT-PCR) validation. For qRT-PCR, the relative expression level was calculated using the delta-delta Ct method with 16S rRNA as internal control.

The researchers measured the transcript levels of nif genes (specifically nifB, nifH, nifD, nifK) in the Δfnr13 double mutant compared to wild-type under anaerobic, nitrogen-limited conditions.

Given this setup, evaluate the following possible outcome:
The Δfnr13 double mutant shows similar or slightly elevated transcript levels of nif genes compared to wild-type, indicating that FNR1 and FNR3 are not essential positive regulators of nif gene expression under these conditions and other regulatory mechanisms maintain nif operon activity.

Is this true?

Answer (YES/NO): NO